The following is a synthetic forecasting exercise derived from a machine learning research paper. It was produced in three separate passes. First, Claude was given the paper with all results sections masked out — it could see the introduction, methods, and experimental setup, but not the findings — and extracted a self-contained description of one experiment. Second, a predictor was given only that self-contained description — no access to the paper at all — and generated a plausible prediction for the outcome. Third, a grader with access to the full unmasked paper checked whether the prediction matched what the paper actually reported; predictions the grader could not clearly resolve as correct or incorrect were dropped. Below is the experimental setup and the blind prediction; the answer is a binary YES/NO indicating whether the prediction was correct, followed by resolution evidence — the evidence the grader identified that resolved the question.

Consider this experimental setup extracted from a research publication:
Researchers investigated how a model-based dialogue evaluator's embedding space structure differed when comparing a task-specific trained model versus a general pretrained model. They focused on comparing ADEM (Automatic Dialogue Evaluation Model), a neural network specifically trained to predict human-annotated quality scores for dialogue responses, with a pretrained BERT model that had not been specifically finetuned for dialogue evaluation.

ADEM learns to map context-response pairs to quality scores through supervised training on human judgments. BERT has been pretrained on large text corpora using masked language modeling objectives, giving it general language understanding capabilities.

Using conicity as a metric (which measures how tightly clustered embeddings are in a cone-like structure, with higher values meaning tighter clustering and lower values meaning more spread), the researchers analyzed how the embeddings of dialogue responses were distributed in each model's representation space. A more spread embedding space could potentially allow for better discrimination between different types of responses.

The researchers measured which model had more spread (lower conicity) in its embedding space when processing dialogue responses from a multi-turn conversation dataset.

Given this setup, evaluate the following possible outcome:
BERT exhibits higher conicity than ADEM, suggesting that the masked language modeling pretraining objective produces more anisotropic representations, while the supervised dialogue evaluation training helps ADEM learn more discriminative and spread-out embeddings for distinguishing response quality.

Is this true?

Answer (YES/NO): NO